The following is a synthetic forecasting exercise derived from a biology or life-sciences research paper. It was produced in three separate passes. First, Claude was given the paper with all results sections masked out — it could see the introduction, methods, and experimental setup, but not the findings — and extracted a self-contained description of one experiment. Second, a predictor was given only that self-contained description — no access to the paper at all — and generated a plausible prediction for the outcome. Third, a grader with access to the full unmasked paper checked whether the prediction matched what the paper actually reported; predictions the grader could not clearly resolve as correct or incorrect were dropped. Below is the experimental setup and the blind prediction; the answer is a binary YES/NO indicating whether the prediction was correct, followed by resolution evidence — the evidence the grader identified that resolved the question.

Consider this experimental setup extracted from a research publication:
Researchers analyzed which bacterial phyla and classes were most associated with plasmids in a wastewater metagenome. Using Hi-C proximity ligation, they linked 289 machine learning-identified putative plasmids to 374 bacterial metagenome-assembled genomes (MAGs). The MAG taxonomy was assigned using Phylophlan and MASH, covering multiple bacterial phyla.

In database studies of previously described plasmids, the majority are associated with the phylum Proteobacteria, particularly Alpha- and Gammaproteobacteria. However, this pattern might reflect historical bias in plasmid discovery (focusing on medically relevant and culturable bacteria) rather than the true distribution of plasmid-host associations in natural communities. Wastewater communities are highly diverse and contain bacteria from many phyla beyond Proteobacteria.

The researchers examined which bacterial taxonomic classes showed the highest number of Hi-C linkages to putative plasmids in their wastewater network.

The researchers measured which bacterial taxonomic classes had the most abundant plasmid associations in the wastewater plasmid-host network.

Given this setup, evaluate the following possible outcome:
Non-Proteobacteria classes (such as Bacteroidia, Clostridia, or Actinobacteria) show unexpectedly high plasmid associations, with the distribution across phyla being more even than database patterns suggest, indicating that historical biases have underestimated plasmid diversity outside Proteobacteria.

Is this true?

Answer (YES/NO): NO